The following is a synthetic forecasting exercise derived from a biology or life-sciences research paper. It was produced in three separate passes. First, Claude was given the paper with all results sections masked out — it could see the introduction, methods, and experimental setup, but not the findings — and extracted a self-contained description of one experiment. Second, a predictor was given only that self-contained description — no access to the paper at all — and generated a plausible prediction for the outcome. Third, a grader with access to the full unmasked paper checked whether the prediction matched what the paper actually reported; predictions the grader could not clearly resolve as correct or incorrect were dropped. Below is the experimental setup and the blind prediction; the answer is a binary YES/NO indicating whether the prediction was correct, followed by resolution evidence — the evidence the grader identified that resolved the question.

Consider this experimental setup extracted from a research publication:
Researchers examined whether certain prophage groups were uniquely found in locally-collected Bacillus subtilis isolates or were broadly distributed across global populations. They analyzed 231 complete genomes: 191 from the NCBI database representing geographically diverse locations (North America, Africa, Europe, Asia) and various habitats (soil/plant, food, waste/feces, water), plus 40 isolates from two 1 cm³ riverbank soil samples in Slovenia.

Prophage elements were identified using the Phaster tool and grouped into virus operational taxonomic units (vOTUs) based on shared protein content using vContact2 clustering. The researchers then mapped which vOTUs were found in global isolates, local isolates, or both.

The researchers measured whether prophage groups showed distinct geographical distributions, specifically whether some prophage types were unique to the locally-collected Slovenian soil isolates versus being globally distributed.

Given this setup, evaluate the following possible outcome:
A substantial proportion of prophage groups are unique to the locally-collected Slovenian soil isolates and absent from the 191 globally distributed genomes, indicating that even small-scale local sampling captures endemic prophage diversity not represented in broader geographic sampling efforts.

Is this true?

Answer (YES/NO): NO